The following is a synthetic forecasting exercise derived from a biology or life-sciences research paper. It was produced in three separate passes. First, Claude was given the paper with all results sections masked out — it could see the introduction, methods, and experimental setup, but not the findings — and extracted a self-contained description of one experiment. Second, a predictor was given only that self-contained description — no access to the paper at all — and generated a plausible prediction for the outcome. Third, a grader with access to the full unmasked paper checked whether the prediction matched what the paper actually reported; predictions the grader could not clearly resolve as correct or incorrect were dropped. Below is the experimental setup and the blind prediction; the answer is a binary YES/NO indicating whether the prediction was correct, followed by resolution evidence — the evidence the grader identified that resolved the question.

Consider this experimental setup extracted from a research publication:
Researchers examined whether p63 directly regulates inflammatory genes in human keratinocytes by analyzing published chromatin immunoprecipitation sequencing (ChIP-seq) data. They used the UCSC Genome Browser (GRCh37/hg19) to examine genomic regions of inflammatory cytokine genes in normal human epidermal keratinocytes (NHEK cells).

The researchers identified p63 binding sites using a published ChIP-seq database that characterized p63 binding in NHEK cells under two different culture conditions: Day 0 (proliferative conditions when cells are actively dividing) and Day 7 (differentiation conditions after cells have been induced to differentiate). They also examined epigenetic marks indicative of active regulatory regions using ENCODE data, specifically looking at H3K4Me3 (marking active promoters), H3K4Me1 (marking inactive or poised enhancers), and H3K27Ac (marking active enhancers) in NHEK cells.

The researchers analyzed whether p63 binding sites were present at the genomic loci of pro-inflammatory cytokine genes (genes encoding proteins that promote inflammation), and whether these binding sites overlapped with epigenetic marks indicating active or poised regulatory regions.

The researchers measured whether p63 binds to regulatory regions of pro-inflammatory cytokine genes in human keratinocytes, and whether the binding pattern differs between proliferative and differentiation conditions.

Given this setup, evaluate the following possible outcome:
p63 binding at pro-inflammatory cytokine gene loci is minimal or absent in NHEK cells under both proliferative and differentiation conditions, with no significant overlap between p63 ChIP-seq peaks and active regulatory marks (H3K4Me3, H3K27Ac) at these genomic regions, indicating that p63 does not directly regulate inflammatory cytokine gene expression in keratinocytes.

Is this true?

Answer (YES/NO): NO